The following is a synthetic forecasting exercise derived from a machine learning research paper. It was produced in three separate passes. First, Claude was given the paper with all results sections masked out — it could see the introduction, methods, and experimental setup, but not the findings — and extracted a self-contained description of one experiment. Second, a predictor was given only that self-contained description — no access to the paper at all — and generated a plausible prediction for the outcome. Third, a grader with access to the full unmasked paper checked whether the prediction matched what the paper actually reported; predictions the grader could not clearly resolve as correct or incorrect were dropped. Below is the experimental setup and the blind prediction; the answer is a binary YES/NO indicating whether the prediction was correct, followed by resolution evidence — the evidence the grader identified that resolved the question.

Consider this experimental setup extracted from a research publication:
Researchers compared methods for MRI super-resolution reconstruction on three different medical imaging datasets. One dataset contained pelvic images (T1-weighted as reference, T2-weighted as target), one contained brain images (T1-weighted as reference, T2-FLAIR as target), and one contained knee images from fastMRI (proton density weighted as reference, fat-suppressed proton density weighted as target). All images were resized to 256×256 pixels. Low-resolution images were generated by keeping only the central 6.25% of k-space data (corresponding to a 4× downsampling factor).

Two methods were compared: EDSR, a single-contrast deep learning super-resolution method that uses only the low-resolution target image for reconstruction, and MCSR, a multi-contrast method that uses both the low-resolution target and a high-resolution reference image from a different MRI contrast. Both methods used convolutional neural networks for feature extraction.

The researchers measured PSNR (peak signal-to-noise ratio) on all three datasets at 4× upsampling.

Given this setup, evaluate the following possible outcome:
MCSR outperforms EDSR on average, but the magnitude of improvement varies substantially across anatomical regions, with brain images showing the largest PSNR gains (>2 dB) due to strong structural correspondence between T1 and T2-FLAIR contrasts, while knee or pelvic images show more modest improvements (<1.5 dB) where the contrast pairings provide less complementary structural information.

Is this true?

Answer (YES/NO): NO